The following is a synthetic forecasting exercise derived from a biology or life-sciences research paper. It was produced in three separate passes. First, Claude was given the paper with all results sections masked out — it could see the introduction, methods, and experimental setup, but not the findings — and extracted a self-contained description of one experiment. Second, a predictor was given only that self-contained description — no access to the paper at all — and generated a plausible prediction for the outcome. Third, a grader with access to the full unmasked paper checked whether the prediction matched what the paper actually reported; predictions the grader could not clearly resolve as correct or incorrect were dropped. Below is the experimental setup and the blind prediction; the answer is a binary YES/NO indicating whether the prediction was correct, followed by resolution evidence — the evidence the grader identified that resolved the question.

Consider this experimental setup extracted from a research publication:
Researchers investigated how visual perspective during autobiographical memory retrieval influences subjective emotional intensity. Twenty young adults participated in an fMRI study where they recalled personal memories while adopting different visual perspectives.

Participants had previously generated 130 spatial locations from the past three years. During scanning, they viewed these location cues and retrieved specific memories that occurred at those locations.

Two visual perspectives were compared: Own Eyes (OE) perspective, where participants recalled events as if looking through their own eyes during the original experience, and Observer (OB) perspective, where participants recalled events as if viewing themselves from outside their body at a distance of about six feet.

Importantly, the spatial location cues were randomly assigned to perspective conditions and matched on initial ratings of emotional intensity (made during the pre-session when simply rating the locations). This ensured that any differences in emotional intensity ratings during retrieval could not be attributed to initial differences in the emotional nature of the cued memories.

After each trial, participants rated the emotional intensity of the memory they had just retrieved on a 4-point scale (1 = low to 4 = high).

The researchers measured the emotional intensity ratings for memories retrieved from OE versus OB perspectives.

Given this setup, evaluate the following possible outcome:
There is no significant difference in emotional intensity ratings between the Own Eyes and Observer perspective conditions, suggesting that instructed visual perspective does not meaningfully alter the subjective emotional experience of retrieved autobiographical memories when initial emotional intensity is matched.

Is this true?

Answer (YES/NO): YES